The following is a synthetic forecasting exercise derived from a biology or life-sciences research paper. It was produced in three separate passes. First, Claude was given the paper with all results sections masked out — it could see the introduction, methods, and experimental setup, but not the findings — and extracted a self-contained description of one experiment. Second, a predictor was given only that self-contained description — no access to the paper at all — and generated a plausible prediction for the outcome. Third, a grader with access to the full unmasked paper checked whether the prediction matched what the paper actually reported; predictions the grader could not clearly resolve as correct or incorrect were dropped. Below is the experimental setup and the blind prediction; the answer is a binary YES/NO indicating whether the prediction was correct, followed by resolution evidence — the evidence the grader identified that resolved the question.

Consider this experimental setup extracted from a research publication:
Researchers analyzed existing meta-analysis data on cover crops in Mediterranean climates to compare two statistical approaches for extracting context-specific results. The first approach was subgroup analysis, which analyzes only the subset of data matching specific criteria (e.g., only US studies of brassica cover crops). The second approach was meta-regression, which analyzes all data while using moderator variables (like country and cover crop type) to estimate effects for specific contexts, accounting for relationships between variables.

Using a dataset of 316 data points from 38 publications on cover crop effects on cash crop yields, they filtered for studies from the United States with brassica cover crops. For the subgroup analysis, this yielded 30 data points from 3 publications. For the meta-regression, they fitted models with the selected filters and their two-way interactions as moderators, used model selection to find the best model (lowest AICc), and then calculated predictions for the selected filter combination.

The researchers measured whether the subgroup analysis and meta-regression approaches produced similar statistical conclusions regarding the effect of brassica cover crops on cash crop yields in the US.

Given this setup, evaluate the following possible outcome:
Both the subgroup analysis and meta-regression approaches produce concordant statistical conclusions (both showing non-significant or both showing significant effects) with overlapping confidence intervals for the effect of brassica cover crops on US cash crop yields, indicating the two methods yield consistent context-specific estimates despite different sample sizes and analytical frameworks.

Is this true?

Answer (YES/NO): YES